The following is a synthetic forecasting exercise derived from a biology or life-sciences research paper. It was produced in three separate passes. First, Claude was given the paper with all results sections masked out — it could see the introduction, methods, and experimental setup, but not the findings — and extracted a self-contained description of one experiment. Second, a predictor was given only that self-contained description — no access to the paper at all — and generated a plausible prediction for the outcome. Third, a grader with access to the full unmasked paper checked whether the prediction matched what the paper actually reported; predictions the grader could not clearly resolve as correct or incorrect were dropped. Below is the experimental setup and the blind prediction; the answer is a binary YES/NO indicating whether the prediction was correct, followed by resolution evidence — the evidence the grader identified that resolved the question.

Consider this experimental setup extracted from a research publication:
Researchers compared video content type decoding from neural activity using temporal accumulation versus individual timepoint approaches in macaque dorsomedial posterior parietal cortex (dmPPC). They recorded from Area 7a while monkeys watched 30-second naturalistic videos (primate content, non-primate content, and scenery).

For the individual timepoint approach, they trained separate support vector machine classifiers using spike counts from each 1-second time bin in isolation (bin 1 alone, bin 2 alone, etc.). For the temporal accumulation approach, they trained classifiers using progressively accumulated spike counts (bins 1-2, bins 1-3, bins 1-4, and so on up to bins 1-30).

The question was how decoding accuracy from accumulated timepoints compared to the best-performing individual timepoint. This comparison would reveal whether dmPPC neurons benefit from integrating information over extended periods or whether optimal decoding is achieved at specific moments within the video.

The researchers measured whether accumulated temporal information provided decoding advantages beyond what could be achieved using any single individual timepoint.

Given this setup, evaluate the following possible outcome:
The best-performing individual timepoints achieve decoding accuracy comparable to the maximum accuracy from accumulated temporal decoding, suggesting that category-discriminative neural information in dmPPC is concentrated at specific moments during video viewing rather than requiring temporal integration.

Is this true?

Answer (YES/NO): NO